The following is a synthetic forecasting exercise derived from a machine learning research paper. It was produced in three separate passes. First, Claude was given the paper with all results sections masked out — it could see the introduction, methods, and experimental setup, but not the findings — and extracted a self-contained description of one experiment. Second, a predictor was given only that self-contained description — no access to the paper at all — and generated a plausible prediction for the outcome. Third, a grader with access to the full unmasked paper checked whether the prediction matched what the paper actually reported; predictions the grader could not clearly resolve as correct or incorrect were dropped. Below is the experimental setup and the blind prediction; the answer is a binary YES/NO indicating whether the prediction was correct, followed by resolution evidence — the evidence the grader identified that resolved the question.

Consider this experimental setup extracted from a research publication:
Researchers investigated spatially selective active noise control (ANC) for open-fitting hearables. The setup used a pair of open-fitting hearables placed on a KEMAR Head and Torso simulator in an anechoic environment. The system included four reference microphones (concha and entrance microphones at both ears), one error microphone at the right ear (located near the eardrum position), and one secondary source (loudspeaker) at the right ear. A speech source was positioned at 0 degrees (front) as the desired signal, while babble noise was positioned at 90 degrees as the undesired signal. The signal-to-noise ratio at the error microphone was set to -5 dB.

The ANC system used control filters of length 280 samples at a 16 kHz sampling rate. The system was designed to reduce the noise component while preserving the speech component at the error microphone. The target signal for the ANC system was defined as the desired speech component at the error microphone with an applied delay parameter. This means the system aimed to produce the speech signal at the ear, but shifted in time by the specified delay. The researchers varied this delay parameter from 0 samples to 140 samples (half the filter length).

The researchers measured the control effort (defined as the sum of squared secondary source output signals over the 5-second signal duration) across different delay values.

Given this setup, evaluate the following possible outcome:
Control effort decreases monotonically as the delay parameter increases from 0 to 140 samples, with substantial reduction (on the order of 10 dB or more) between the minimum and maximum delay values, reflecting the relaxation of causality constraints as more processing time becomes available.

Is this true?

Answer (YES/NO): NO